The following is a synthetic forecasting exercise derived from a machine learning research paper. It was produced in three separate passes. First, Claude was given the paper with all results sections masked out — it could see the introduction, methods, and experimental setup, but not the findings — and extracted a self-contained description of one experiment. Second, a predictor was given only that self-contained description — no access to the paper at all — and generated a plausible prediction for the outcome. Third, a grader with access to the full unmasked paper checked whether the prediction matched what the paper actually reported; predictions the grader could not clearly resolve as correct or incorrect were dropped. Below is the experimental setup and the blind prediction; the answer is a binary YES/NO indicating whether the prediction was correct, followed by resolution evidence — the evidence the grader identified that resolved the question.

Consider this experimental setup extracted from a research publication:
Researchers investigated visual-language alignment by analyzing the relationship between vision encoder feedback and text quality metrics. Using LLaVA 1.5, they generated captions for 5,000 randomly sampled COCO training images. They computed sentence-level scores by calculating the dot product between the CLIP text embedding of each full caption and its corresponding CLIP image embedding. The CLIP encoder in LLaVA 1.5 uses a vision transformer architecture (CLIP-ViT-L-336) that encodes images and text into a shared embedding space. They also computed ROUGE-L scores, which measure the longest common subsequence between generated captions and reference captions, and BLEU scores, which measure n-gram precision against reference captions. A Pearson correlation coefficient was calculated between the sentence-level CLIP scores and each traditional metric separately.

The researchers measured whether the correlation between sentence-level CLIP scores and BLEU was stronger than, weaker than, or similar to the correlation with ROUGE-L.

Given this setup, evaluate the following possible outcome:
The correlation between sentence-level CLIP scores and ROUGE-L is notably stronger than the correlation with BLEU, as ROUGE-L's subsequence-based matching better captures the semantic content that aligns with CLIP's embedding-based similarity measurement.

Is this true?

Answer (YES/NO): NO